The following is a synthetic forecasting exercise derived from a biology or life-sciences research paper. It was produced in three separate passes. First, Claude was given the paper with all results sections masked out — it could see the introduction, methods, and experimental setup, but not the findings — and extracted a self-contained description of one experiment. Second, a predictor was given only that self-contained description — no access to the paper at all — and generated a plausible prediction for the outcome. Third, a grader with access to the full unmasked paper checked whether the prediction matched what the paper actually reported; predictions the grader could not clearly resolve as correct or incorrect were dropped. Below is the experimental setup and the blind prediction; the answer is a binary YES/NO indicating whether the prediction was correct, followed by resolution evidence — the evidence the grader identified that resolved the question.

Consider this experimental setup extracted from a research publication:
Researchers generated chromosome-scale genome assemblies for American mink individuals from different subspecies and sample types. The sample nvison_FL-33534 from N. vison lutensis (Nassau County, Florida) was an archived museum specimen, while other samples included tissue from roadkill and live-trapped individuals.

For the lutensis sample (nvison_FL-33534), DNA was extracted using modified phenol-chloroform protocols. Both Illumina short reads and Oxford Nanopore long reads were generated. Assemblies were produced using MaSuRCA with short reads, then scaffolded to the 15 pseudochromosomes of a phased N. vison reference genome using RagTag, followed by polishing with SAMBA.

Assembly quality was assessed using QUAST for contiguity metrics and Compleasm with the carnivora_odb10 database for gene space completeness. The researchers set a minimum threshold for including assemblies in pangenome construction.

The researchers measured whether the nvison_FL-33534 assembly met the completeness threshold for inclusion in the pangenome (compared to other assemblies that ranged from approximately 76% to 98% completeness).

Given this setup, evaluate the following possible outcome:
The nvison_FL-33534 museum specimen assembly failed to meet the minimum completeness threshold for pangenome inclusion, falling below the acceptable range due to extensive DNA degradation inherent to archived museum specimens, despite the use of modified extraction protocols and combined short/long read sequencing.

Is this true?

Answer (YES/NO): YES